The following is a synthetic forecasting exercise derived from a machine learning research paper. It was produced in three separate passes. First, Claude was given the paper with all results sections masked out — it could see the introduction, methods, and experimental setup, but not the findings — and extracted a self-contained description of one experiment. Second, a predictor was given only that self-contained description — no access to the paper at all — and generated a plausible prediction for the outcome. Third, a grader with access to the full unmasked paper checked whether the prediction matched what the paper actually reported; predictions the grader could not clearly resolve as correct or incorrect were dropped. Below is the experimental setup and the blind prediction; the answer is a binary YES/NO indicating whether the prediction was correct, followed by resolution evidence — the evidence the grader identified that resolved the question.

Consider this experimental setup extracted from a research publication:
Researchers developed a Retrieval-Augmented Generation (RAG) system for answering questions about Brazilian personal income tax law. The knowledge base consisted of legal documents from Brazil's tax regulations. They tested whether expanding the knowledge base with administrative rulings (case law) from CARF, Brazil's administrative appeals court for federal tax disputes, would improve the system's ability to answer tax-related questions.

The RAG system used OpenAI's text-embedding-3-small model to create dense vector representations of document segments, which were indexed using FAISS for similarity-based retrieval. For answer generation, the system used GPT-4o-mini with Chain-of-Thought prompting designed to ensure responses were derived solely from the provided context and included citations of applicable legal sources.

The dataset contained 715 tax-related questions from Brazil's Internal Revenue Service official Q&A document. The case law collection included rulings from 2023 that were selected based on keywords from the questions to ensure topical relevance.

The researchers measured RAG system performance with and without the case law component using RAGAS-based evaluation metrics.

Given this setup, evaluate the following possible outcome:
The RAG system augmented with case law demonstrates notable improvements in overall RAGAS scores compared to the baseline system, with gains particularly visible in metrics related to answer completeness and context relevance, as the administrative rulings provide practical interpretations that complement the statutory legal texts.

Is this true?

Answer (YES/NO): NO